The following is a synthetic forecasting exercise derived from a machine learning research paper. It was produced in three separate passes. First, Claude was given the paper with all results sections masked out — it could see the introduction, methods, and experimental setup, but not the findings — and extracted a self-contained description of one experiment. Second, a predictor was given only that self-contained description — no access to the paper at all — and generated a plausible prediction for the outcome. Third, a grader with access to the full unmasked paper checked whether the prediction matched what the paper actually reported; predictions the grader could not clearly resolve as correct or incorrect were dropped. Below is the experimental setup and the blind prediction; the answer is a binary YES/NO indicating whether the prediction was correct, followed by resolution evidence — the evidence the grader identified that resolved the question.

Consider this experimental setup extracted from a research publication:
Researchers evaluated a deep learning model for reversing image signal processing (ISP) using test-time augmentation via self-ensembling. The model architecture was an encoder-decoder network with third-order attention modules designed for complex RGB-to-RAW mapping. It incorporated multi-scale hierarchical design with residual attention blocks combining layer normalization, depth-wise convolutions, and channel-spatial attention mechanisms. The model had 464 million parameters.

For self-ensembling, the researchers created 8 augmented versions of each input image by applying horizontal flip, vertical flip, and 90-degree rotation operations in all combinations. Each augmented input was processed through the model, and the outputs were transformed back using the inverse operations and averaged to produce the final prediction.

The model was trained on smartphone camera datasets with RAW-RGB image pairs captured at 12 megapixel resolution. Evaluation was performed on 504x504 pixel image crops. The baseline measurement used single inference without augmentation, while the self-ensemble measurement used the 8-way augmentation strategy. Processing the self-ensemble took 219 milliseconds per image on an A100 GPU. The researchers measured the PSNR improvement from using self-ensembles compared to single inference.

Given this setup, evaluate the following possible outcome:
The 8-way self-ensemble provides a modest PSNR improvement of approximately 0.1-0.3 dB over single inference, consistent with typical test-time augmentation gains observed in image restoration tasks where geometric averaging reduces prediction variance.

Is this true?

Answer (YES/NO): YES